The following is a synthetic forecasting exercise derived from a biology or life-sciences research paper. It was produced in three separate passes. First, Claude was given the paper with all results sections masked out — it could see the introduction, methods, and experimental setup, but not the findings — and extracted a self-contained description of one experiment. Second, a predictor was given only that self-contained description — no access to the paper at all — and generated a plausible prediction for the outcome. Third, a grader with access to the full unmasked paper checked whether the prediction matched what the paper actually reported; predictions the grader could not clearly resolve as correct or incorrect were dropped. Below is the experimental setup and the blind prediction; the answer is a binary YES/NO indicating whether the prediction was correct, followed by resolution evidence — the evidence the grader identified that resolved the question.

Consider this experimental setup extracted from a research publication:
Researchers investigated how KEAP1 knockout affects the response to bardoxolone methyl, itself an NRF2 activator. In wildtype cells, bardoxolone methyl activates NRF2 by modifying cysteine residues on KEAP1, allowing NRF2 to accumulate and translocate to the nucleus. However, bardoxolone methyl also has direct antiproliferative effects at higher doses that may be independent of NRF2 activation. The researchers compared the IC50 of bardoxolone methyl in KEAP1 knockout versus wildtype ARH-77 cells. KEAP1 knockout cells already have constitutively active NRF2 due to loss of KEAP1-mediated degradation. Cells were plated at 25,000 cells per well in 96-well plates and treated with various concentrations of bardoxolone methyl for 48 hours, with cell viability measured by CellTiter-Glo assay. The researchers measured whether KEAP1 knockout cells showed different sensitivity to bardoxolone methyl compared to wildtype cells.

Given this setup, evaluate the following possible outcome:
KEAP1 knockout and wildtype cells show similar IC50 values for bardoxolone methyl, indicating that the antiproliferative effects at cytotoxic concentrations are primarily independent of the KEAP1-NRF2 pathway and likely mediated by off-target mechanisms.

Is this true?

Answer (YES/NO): YES